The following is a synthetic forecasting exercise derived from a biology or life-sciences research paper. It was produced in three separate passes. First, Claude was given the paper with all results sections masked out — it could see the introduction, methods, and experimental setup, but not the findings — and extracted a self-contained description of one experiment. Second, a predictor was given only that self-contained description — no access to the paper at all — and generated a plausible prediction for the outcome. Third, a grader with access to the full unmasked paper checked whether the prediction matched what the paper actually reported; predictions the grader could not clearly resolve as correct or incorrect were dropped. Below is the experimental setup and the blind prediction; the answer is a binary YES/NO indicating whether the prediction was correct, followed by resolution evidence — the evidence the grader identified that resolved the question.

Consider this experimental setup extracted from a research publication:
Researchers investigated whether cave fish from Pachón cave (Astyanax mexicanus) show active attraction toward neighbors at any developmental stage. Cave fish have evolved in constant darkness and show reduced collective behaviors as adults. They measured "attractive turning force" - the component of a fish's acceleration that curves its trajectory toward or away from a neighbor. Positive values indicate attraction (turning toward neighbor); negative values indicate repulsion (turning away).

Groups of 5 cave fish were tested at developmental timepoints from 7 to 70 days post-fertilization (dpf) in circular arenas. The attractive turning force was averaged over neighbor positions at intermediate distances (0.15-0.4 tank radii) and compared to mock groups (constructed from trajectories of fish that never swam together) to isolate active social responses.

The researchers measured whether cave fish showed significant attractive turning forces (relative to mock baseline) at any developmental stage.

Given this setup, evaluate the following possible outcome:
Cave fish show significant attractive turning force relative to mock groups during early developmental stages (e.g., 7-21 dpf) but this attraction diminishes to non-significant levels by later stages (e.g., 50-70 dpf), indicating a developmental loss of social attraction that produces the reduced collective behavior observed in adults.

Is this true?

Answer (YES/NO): NO